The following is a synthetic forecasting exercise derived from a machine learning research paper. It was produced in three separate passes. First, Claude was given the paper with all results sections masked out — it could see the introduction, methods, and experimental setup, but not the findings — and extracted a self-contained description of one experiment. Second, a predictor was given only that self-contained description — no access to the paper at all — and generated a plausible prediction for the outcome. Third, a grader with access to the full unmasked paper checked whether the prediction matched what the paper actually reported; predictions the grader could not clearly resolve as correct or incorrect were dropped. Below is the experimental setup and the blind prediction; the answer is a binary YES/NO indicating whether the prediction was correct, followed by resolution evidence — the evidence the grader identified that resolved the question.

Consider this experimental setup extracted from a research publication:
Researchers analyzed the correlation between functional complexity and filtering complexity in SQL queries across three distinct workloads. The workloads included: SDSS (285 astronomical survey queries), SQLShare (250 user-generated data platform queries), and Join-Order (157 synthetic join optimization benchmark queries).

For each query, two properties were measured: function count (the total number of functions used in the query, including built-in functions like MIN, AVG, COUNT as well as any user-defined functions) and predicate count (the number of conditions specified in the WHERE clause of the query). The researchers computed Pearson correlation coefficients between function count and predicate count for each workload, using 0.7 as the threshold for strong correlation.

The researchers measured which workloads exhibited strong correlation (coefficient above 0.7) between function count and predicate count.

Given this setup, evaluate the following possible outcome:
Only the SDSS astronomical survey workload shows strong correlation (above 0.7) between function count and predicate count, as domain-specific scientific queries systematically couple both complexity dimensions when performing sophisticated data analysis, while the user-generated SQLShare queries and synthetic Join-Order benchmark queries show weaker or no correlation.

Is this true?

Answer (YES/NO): NO